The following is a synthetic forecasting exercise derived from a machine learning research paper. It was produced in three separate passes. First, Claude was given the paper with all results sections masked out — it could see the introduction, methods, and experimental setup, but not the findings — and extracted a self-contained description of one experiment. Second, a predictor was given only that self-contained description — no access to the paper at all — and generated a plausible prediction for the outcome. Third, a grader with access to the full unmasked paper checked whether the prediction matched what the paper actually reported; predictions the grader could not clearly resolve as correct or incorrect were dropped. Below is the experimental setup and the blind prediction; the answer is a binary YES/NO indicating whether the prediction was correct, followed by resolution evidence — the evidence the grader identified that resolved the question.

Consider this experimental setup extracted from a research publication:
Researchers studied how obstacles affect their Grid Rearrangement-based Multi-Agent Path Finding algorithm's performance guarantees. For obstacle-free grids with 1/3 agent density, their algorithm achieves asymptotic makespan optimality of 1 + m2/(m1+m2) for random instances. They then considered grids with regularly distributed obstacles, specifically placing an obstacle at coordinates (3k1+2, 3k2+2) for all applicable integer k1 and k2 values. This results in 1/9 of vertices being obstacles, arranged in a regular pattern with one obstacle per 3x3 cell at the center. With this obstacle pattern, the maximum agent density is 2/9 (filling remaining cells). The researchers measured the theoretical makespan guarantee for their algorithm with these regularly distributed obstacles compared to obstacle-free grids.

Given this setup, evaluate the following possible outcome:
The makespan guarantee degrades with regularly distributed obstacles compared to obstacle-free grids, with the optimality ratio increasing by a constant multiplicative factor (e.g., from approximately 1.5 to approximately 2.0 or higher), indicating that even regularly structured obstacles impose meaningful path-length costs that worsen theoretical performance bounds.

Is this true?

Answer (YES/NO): NO